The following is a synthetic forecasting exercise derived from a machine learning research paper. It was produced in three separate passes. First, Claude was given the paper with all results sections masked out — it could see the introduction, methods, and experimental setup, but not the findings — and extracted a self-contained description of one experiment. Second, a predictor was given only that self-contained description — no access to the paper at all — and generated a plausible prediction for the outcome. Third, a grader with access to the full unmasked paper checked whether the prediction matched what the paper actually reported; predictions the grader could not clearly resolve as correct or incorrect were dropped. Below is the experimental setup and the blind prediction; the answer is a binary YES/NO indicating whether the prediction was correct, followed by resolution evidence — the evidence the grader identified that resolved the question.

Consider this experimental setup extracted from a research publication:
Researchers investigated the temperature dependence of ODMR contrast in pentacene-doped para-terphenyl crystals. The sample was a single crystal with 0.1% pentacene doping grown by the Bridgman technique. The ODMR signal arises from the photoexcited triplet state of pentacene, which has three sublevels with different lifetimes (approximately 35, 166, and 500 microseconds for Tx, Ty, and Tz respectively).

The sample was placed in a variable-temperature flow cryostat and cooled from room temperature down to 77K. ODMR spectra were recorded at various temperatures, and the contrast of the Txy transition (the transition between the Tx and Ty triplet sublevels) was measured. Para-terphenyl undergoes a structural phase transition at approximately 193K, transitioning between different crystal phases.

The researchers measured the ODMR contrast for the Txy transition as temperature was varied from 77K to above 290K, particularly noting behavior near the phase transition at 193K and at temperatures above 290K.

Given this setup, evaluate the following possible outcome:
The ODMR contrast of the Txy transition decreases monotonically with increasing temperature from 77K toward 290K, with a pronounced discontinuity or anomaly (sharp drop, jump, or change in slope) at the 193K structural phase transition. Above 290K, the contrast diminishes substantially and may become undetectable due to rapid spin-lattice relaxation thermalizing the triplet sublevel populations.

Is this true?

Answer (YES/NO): NO